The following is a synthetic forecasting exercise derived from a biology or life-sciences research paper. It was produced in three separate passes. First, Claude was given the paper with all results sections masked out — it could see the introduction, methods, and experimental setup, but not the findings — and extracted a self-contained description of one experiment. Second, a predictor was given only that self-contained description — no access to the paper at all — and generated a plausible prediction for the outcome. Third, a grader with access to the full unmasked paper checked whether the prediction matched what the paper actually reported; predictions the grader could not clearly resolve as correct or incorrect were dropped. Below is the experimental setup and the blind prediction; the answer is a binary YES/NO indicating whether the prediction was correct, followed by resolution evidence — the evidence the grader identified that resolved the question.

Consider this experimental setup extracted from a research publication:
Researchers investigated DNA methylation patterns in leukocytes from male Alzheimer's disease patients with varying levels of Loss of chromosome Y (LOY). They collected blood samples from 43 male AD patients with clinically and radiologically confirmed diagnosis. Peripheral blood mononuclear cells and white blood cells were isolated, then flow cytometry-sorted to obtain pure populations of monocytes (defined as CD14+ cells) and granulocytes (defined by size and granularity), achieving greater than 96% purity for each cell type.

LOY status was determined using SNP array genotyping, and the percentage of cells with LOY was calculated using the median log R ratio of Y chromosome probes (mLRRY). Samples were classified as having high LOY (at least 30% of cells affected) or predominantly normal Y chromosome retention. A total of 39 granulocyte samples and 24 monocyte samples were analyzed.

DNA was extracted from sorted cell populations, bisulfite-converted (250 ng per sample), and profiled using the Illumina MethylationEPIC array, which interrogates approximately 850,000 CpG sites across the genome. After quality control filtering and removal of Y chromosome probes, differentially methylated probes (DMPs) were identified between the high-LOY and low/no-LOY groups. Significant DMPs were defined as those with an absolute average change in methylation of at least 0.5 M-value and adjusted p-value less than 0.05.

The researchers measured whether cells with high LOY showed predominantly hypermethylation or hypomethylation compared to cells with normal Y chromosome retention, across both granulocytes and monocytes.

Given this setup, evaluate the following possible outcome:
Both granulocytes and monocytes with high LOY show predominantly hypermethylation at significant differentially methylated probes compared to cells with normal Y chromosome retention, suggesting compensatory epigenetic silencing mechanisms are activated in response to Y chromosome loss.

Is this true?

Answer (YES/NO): NO